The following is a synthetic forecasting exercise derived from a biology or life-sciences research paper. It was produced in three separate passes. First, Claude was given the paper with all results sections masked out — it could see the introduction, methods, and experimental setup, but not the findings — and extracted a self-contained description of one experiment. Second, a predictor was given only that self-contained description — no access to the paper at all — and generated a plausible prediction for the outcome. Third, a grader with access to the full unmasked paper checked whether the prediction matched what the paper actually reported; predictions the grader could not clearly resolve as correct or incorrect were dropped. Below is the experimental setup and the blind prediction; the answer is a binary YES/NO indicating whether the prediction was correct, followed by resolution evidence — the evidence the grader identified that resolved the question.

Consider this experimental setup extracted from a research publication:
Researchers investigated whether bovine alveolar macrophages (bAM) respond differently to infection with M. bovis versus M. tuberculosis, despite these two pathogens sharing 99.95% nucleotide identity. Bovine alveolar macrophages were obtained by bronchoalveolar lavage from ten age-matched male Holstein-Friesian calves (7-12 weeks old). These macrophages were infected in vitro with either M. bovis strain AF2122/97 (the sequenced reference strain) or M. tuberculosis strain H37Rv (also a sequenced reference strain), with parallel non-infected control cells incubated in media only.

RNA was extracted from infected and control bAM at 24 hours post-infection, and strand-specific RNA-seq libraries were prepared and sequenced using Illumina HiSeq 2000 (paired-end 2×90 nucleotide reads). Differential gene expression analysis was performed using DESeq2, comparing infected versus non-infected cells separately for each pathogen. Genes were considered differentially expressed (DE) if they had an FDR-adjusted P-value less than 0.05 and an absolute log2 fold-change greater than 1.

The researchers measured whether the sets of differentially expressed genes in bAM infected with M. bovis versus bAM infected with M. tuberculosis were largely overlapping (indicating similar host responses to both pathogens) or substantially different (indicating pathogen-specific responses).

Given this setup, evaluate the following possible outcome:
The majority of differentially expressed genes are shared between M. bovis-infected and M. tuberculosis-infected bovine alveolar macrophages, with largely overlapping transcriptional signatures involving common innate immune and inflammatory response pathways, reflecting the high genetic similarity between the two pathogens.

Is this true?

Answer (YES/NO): YES